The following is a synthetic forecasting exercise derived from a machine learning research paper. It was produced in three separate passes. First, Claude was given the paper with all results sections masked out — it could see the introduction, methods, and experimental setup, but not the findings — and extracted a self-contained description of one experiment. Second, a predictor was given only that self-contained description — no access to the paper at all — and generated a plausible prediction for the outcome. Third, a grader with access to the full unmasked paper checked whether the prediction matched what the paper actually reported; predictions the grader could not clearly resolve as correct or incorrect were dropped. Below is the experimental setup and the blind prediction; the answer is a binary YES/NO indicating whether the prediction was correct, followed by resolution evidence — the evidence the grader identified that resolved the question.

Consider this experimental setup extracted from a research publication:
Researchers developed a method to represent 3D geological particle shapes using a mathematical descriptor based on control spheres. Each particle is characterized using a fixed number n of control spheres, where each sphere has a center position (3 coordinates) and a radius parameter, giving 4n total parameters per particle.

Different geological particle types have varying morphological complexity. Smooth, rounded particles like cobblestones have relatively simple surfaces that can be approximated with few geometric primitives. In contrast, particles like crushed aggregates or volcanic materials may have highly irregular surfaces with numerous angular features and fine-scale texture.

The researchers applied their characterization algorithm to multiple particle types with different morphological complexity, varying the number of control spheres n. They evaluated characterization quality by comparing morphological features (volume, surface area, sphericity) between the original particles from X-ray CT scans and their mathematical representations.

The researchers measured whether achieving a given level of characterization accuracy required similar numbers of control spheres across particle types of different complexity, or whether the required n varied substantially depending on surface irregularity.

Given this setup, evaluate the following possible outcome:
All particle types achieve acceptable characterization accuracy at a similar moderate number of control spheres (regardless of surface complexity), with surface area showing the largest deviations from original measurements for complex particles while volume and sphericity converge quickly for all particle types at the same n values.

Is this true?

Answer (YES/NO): NO